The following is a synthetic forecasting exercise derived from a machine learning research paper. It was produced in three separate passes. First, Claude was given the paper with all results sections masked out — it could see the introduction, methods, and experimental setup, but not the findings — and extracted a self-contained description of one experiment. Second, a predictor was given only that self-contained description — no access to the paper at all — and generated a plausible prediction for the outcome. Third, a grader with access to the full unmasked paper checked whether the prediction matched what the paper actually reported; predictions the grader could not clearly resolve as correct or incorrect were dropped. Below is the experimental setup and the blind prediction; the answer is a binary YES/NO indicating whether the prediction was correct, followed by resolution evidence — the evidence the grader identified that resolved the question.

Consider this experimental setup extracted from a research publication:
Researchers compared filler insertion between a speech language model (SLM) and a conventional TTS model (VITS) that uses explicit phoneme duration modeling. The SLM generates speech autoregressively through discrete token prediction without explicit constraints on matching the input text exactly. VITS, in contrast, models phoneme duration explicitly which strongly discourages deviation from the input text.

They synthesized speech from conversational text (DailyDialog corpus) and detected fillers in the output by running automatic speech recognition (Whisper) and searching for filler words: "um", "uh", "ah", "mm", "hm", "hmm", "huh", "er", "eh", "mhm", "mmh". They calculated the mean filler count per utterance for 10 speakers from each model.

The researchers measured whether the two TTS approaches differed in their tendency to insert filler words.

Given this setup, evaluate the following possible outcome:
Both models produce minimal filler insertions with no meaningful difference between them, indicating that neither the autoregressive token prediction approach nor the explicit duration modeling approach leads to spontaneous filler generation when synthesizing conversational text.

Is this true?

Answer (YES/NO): NO